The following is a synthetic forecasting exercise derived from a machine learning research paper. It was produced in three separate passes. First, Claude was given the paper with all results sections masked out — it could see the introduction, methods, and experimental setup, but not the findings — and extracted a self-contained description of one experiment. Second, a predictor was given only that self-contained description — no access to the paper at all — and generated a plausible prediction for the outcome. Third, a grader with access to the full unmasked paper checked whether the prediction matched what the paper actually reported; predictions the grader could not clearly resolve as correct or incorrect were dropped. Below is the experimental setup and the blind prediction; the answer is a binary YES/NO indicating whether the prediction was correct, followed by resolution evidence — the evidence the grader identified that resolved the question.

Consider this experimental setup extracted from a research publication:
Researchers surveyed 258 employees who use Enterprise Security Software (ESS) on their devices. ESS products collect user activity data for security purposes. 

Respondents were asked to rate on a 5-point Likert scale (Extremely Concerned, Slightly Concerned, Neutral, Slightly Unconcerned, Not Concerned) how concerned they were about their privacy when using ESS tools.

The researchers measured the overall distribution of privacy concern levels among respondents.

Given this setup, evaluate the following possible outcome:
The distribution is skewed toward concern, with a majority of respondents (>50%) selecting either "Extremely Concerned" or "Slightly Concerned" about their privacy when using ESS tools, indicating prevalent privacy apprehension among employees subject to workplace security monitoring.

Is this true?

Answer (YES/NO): NO